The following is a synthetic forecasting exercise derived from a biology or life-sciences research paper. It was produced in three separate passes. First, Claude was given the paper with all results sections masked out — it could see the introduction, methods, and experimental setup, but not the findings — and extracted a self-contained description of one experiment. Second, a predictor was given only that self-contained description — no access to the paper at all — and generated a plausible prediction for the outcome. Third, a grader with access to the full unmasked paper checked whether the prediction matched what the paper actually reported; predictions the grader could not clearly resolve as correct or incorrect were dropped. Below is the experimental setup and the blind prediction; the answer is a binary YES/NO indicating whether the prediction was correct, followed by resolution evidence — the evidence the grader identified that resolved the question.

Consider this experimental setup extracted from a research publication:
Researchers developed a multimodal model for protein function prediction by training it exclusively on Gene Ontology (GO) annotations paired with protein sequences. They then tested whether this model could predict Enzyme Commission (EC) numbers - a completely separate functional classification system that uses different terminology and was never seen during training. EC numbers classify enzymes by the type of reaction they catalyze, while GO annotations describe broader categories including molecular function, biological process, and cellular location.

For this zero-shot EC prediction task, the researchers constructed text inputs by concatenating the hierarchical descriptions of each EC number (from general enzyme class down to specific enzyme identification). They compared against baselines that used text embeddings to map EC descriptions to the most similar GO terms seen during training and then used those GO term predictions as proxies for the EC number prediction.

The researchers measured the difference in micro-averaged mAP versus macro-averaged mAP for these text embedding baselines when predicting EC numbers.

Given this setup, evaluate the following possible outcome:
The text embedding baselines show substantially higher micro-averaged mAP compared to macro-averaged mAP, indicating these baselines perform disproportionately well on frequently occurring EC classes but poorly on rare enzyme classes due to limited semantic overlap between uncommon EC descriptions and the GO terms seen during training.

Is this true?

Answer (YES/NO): NO